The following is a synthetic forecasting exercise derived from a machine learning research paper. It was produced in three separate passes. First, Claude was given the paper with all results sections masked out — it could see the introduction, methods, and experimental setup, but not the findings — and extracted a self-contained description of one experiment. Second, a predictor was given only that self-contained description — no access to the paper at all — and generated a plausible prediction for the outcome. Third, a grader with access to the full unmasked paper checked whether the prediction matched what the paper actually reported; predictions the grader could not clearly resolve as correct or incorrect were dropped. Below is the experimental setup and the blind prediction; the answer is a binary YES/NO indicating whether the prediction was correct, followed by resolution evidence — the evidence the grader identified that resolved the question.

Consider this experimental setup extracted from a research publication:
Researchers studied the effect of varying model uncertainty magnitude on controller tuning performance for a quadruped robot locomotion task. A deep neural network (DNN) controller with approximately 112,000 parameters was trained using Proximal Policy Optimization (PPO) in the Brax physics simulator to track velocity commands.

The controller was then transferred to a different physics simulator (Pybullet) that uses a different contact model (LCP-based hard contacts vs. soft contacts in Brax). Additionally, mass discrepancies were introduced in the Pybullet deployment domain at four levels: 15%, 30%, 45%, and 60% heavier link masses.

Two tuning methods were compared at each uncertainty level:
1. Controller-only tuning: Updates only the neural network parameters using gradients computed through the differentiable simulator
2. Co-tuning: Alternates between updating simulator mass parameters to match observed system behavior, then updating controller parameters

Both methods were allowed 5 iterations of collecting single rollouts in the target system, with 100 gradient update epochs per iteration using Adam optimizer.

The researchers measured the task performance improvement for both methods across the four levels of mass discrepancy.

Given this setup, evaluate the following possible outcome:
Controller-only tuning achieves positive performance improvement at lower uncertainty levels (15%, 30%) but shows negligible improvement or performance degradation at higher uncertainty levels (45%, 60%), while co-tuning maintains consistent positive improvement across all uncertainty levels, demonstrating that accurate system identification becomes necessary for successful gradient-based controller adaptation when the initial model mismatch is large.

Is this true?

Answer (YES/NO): NO